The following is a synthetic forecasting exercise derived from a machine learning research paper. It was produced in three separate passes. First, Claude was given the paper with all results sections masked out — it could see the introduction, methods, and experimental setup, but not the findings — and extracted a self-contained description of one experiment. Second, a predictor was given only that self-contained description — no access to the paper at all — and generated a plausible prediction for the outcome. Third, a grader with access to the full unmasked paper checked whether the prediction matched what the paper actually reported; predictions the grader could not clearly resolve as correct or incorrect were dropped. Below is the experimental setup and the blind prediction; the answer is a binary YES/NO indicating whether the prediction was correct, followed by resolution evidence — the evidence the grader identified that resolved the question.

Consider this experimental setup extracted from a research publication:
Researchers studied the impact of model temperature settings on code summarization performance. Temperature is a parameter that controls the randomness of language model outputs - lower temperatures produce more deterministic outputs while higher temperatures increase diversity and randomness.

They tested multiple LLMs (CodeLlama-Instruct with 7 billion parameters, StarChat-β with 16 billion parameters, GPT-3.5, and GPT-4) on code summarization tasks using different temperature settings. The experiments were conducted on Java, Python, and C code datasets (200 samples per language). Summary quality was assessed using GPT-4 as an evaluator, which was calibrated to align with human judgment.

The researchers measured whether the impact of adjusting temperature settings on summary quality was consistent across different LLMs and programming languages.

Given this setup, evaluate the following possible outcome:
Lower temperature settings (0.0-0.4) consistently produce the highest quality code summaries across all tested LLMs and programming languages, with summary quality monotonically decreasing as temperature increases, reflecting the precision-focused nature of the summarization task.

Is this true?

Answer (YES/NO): NO